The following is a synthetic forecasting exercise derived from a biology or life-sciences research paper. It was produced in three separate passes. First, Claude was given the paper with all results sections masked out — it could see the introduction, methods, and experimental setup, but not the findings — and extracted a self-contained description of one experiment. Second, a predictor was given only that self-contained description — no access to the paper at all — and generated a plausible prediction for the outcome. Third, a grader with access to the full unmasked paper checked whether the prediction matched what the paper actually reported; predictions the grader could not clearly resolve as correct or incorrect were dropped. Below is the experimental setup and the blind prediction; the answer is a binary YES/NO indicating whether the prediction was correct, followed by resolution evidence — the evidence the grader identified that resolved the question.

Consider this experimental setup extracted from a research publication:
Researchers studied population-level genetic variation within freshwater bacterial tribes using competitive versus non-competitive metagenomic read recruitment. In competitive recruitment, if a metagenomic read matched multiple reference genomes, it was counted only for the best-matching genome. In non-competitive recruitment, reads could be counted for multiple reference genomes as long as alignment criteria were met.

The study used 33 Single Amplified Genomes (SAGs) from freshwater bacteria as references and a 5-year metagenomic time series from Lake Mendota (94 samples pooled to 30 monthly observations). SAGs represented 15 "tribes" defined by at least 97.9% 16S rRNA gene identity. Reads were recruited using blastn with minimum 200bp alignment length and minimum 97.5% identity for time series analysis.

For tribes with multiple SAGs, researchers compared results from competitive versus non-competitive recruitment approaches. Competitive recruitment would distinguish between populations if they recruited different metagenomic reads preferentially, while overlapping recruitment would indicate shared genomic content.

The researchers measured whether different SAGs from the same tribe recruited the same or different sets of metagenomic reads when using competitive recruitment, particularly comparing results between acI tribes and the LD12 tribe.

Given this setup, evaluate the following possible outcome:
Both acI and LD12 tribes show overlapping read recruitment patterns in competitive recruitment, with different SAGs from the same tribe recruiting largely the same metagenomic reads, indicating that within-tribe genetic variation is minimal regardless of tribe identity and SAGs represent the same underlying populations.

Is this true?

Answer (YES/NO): NO